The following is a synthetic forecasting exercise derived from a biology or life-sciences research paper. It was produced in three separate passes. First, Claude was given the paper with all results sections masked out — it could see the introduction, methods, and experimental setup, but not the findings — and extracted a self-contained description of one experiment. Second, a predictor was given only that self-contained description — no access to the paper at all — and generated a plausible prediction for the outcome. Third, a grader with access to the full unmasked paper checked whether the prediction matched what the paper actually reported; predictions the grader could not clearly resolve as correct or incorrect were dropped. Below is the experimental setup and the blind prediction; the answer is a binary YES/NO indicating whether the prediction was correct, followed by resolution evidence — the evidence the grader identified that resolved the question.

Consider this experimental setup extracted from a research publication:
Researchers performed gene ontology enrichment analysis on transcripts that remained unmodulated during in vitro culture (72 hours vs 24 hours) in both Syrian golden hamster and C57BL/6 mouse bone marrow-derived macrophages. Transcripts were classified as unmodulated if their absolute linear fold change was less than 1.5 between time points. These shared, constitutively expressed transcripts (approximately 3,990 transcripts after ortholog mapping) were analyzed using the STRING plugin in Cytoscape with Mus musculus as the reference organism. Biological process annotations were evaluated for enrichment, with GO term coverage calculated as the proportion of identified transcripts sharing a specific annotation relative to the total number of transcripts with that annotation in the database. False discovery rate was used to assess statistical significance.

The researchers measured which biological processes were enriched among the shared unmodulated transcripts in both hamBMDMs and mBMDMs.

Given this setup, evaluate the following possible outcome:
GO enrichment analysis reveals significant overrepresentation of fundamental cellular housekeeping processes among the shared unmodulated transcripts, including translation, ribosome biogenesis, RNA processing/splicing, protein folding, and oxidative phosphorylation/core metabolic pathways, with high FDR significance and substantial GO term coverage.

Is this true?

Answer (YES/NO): NO